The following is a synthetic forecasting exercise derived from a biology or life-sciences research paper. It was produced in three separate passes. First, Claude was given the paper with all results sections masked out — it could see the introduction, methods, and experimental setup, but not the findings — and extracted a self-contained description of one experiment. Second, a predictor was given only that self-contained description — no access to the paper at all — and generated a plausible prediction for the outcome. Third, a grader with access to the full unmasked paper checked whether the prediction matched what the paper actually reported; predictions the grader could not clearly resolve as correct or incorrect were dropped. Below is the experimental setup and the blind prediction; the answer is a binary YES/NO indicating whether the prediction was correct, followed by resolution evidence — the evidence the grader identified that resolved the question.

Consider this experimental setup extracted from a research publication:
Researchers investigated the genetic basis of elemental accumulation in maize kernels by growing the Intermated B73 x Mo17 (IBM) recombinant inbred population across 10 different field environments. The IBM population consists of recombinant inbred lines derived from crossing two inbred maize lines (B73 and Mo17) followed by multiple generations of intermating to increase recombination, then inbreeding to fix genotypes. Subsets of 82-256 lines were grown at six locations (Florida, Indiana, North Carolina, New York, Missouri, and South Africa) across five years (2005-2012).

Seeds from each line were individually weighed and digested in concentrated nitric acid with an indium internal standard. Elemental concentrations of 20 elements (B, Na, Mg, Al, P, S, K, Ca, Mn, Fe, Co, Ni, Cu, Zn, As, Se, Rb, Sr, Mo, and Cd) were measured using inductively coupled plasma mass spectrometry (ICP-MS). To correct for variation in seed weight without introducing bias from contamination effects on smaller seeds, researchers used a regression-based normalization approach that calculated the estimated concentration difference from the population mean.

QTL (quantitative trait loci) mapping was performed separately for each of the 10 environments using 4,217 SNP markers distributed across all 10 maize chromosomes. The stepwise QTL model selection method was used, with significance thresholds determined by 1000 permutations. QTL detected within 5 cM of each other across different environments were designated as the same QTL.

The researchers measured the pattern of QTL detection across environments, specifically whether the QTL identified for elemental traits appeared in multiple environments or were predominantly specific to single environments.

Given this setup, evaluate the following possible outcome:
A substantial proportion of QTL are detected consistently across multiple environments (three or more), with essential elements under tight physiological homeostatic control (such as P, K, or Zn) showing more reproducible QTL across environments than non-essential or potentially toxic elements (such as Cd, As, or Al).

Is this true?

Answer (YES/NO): NO